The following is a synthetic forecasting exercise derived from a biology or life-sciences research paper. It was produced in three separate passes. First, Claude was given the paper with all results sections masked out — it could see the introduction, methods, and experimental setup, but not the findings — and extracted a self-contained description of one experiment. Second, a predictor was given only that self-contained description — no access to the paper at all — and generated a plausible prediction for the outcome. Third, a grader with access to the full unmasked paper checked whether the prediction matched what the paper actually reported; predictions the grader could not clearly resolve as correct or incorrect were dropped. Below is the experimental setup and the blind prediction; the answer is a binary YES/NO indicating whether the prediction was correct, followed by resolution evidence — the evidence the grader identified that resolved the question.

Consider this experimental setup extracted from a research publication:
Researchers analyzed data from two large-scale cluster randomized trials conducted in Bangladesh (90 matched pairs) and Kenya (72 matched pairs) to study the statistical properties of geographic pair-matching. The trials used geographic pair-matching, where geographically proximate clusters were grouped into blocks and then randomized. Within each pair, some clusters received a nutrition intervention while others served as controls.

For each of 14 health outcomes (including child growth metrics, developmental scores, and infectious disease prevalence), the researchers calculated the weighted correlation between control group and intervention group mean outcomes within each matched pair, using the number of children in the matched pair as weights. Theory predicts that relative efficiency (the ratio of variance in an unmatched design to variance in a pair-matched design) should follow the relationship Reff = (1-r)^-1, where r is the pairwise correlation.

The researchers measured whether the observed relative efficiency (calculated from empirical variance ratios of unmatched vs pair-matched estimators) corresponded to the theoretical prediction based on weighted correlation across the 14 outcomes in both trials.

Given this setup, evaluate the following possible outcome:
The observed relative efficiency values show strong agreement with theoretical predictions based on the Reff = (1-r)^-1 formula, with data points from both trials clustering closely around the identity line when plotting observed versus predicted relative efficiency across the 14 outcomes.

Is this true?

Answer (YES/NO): YES